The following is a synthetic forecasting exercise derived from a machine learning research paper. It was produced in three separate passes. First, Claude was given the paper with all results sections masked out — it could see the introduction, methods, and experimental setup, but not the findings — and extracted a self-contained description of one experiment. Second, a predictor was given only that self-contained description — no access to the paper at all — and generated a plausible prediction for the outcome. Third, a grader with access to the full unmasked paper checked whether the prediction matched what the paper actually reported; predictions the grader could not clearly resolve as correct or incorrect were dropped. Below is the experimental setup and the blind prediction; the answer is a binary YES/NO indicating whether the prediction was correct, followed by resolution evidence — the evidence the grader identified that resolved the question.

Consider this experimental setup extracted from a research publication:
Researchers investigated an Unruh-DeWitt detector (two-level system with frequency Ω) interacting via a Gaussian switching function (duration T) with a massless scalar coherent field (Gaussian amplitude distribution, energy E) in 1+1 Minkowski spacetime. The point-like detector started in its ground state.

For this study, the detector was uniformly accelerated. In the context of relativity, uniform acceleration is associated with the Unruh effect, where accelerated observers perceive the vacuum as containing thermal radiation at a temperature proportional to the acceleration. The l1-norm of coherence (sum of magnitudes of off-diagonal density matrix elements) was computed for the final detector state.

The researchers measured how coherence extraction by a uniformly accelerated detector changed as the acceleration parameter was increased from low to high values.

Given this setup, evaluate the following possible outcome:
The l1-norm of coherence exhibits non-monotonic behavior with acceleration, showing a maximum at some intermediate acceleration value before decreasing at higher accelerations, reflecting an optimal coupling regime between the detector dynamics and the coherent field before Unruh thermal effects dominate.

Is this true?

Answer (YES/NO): NO